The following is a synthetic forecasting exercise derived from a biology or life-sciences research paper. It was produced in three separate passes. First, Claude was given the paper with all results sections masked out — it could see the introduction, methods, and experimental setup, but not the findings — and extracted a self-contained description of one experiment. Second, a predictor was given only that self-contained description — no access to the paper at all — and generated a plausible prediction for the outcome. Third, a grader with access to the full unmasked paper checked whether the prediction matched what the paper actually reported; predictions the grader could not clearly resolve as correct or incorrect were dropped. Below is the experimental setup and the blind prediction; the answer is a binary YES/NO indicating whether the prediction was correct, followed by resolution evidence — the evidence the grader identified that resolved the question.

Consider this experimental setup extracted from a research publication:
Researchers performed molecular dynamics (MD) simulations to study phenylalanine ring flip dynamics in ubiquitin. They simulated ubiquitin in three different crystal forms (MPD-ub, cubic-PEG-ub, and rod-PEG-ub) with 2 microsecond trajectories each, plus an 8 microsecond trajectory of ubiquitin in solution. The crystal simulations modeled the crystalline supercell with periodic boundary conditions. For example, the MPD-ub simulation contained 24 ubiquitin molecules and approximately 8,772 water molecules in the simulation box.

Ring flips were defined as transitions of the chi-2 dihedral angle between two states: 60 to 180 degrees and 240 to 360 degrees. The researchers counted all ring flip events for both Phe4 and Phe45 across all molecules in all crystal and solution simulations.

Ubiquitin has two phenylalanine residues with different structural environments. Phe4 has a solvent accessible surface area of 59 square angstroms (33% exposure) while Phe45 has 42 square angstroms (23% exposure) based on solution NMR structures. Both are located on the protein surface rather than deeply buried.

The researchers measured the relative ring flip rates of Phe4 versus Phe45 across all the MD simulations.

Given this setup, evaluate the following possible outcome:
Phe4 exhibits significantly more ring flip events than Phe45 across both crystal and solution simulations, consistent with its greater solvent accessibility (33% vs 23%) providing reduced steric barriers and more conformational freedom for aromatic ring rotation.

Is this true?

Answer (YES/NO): NO